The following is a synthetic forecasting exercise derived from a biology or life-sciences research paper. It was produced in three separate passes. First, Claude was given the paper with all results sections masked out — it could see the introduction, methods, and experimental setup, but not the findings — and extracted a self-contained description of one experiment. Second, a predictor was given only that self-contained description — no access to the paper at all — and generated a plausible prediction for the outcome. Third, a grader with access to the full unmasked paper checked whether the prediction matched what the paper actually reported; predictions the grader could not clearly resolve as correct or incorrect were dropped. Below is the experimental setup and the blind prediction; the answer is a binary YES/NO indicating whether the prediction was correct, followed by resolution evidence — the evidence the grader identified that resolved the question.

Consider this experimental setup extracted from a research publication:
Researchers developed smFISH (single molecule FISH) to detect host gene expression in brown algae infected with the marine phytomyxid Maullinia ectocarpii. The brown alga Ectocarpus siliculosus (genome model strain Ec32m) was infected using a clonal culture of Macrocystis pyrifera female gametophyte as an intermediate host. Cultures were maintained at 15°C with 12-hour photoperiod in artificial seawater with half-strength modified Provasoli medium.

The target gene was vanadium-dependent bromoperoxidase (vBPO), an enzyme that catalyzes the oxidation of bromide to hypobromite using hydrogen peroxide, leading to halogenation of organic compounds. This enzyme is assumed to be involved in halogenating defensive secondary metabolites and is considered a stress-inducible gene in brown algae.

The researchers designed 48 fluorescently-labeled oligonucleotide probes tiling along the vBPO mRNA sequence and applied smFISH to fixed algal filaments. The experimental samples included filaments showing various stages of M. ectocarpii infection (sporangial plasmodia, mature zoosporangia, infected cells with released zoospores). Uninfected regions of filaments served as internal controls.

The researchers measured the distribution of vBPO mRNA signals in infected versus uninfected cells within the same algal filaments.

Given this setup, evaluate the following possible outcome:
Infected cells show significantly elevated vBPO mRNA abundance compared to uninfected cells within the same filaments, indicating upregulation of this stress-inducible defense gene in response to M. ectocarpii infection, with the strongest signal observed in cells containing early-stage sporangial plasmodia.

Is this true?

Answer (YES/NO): NO